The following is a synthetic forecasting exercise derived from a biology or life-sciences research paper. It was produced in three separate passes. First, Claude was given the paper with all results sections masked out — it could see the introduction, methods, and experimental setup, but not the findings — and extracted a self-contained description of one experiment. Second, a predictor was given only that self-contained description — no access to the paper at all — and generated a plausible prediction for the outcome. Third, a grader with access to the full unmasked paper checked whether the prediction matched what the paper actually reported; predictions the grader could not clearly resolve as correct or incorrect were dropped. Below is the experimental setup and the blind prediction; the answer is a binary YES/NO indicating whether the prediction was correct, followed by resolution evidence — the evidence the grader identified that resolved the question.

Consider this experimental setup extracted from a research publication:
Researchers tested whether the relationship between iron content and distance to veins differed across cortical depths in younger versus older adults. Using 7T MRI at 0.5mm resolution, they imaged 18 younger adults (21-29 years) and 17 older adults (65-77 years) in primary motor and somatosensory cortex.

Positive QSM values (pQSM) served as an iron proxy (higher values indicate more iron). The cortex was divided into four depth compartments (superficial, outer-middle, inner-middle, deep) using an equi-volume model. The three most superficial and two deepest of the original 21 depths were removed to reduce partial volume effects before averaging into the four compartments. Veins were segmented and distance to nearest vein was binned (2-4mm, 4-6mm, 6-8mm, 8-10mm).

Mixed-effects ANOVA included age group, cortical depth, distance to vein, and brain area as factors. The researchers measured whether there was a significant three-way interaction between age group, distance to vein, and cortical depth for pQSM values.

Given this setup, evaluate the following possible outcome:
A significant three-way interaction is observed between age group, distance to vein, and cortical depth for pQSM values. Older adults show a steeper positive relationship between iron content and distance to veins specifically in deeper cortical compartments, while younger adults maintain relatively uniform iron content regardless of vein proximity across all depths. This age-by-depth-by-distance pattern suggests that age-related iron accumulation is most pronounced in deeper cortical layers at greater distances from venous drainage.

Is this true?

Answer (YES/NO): NO